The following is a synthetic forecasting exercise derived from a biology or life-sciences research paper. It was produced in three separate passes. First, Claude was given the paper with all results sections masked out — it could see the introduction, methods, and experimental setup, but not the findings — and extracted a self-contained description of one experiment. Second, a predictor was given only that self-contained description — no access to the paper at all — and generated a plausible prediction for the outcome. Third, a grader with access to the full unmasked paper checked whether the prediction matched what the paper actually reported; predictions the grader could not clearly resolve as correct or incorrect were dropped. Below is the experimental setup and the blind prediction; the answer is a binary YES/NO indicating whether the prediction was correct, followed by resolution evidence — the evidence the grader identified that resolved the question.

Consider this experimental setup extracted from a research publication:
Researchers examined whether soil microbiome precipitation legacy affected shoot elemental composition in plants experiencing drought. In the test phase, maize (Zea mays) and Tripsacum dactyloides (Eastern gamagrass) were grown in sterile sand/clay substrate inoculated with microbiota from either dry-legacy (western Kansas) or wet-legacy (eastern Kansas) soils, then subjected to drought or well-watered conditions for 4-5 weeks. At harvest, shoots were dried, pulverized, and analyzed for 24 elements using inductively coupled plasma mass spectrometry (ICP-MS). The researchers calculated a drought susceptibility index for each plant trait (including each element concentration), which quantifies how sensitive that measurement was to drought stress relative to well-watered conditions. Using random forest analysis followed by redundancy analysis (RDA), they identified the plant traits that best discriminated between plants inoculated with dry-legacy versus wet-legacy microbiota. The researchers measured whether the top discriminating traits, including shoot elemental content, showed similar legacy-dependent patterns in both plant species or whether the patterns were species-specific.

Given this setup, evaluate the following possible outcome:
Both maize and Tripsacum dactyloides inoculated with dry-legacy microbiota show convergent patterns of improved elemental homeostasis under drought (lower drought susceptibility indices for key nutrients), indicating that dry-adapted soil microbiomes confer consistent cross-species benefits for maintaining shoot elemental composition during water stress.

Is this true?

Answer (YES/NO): NO